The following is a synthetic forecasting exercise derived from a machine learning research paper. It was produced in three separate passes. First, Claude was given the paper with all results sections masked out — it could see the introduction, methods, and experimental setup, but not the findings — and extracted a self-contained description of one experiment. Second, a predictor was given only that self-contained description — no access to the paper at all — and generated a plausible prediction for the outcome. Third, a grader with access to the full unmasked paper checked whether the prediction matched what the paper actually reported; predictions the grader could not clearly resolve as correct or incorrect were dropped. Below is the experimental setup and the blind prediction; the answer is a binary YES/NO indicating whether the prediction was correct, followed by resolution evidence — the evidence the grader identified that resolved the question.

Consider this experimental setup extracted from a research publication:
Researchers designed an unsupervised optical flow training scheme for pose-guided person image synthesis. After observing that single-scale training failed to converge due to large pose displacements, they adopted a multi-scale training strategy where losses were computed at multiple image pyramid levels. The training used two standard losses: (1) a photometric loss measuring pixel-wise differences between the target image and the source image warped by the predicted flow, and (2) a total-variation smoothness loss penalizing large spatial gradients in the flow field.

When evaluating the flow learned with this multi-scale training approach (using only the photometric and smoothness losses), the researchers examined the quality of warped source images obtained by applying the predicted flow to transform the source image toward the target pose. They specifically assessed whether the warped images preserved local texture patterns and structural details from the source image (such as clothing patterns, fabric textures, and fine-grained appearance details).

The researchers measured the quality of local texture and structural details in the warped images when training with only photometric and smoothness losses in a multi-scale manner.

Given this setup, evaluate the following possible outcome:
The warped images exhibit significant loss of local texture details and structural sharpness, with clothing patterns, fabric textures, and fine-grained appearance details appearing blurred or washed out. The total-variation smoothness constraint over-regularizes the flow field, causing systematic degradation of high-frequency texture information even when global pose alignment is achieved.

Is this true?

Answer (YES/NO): YES